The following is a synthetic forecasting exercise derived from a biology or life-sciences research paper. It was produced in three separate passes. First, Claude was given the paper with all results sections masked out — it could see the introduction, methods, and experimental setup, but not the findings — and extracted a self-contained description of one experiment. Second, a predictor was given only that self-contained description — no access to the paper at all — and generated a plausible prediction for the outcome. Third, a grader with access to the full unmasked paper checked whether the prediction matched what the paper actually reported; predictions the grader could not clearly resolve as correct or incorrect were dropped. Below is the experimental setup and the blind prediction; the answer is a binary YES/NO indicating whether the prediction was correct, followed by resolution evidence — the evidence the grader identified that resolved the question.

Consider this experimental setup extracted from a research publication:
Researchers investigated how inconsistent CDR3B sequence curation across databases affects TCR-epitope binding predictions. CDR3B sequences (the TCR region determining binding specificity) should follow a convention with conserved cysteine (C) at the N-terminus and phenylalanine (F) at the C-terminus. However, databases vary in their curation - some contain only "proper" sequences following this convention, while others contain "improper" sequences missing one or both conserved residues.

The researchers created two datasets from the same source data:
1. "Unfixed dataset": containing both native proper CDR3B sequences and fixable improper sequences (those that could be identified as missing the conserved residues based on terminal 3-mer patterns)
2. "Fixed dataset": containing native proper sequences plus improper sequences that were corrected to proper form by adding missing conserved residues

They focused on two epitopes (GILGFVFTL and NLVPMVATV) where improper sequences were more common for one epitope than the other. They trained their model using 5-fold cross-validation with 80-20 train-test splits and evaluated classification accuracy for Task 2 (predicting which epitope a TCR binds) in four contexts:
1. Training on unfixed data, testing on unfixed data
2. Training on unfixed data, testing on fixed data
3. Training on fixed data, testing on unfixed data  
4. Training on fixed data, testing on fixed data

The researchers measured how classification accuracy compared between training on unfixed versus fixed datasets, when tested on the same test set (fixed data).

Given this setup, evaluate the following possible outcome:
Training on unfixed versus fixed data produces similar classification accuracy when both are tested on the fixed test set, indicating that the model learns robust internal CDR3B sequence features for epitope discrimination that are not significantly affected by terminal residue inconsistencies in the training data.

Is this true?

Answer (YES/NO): NO